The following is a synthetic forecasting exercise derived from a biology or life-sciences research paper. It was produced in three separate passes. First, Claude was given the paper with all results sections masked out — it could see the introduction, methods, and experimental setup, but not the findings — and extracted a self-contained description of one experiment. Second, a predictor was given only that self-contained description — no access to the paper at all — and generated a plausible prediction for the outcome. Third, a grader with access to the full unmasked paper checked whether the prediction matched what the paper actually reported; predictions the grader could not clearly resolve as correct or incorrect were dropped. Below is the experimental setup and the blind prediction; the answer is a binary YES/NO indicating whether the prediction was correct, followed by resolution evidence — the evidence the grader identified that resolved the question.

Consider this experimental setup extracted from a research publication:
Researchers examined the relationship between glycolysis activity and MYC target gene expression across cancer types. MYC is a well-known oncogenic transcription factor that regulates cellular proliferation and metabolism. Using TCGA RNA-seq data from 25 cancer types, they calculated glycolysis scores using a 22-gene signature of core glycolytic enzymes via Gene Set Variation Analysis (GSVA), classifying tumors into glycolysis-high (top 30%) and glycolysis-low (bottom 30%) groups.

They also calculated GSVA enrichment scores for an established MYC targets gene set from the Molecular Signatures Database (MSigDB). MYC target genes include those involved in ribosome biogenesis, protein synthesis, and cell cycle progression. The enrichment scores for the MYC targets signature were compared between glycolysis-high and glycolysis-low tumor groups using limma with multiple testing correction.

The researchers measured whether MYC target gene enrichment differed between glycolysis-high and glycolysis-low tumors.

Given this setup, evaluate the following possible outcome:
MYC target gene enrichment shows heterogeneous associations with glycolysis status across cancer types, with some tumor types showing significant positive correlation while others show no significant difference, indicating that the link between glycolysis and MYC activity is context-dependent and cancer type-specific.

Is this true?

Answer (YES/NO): NO